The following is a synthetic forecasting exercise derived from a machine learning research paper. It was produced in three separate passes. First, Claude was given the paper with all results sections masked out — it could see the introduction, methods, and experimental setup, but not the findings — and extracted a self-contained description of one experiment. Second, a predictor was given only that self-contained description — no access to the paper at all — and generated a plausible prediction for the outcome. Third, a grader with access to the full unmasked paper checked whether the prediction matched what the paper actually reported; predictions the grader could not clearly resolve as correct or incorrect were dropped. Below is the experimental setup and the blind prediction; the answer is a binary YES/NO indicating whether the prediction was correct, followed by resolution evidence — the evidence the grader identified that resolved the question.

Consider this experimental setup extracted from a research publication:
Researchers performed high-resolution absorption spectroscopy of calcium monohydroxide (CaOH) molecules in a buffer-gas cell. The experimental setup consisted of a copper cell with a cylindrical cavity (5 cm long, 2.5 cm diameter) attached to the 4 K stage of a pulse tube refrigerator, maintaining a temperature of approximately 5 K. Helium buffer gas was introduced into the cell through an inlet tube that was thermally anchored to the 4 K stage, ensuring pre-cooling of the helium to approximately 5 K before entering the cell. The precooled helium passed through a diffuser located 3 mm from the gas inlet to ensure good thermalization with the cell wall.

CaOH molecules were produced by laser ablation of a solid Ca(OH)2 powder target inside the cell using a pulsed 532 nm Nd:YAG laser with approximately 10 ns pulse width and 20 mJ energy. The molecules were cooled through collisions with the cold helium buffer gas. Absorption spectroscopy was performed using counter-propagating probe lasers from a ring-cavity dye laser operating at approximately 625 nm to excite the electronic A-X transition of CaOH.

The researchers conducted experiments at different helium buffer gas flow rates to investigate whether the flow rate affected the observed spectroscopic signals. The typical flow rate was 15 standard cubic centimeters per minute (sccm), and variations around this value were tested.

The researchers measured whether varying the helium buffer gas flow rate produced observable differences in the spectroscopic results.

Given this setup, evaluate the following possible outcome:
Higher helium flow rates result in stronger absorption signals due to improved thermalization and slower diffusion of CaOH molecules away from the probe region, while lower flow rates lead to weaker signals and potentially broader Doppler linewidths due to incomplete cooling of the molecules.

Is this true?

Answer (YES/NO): NO